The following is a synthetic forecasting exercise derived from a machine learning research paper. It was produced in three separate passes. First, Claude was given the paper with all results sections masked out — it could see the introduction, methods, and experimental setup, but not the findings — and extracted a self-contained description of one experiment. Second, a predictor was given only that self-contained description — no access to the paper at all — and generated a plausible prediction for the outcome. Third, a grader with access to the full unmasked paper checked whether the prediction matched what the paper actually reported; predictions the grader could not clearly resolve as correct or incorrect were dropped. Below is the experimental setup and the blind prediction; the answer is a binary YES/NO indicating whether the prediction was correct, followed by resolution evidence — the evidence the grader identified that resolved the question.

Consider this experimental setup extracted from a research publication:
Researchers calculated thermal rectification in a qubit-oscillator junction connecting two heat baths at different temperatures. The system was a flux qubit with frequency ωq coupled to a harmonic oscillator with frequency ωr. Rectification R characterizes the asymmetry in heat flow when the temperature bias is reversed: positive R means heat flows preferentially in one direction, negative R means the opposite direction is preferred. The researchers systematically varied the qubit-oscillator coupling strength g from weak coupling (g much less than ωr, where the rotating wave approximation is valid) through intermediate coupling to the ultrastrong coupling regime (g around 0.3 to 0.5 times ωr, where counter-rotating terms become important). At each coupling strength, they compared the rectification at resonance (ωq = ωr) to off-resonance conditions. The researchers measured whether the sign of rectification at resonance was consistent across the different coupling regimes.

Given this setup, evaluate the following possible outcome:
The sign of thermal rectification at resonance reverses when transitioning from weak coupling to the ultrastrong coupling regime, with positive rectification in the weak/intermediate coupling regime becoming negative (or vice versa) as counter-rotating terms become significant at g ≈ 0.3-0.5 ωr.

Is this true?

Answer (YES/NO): NO